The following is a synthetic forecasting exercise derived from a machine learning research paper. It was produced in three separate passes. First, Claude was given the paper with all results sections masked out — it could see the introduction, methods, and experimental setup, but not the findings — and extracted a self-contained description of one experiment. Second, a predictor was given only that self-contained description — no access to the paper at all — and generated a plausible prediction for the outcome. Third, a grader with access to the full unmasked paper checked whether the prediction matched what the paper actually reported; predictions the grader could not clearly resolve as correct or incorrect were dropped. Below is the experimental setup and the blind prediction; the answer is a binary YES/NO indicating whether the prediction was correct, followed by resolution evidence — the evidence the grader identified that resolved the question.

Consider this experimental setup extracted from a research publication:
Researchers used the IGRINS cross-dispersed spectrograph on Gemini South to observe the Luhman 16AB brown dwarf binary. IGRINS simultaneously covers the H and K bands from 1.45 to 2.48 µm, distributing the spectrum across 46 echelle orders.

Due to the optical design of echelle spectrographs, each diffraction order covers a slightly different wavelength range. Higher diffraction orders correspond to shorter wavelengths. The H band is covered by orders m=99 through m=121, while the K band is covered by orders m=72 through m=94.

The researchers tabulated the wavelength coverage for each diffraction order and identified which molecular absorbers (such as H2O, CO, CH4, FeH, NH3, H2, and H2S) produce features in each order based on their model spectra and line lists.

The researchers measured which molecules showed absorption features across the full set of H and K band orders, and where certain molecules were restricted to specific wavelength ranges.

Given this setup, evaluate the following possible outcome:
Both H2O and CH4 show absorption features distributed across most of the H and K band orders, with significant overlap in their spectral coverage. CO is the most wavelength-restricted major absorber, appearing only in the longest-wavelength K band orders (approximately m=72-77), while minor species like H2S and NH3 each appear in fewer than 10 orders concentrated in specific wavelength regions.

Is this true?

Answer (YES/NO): NO